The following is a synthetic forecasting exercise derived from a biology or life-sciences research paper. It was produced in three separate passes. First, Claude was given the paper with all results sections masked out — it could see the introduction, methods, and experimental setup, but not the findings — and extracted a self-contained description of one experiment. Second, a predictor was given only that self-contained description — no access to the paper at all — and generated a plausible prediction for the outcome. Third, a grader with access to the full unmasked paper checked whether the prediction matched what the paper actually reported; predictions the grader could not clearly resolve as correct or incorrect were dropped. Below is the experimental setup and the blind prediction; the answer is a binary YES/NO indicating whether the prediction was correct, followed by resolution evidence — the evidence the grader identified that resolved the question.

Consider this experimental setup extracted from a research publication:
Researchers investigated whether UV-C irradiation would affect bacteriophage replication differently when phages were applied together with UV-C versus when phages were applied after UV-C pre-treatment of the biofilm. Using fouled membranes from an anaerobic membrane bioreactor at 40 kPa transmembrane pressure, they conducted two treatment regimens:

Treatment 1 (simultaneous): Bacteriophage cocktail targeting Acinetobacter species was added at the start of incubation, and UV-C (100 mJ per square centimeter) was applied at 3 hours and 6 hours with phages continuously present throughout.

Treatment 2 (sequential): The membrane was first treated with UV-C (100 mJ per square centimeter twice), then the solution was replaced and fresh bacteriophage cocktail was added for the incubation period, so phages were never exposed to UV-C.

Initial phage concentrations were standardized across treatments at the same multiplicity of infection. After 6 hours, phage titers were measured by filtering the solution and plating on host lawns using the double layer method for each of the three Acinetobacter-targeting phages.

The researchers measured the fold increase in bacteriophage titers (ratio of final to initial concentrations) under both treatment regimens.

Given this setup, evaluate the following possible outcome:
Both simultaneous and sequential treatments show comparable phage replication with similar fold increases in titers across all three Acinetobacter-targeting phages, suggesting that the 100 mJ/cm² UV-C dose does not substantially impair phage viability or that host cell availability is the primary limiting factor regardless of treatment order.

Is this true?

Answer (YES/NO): NO